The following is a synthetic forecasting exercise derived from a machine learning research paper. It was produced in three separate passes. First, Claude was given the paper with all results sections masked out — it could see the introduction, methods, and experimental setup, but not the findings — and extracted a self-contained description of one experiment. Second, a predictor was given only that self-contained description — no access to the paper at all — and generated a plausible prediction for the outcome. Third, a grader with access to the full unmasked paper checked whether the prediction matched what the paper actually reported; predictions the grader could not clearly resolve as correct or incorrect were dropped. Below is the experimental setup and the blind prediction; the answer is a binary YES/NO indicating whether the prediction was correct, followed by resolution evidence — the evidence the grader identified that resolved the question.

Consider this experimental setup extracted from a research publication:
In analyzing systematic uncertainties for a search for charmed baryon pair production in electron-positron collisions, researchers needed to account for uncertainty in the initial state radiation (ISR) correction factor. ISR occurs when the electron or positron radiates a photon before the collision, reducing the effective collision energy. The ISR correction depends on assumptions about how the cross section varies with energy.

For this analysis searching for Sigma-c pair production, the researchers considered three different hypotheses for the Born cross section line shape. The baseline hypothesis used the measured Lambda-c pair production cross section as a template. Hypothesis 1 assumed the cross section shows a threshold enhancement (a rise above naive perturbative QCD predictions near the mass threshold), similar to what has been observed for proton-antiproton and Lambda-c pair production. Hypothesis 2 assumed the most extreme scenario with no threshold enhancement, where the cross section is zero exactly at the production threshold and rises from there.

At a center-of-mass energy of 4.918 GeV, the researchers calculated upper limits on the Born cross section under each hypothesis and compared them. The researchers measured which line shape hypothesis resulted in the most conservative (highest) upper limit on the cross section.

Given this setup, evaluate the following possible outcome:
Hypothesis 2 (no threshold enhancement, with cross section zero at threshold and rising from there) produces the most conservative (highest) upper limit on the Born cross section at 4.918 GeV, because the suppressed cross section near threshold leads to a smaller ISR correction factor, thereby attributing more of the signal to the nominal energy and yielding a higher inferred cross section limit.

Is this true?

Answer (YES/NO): YES